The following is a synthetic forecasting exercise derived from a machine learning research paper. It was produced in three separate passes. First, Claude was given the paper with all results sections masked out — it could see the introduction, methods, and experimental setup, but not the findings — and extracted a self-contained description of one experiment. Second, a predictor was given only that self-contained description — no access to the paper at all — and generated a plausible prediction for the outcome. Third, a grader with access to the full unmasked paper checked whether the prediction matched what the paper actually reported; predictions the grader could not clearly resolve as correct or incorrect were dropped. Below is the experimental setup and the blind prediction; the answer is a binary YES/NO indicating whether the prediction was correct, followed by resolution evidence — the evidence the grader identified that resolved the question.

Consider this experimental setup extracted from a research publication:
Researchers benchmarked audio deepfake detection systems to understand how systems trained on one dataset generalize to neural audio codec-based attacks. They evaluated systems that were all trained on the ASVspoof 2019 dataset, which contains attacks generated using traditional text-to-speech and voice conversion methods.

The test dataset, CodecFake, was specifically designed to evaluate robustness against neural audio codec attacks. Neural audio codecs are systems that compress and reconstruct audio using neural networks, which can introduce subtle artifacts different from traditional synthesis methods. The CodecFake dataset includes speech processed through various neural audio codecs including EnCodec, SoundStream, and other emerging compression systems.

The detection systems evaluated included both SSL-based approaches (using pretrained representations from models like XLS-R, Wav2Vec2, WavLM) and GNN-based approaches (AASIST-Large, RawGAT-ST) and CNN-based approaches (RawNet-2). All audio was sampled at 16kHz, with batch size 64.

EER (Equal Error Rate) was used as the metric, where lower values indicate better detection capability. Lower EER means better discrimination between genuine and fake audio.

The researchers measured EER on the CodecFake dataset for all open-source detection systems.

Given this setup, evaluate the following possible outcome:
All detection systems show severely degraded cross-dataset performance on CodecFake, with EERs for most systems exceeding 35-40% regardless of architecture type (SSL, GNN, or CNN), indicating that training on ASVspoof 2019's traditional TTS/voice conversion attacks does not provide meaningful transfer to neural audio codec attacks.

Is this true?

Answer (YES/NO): YES